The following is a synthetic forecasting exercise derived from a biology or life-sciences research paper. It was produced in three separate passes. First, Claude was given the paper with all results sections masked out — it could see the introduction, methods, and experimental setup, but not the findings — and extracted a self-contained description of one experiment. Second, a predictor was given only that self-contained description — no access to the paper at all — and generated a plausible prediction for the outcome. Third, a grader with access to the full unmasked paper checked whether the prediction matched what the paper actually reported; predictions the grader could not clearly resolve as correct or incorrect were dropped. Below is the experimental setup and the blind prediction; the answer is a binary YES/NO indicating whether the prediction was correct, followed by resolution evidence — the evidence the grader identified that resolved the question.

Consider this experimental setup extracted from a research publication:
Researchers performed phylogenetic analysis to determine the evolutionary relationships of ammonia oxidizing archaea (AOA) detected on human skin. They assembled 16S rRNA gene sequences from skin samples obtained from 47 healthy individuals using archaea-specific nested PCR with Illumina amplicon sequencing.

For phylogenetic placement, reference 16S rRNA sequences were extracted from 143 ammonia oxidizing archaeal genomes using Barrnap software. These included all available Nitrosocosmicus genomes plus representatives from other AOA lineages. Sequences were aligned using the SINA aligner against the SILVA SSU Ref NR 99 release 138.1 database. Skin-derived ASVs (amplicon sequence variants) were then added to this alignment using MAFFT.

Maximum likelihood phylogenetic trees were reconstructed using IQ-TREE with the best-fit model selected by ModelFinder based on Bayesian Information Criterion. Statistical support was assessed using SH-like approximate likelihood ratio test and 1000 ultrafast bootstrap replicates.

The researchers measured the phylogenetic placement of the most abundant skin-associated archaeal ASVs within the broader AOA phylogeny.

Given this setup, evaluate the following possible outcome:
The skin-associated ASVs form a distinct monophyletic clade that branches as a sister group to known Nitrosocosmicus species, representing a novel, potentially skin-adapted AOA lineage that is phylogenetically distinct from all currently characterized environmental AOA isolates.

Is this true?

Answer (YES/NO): NO